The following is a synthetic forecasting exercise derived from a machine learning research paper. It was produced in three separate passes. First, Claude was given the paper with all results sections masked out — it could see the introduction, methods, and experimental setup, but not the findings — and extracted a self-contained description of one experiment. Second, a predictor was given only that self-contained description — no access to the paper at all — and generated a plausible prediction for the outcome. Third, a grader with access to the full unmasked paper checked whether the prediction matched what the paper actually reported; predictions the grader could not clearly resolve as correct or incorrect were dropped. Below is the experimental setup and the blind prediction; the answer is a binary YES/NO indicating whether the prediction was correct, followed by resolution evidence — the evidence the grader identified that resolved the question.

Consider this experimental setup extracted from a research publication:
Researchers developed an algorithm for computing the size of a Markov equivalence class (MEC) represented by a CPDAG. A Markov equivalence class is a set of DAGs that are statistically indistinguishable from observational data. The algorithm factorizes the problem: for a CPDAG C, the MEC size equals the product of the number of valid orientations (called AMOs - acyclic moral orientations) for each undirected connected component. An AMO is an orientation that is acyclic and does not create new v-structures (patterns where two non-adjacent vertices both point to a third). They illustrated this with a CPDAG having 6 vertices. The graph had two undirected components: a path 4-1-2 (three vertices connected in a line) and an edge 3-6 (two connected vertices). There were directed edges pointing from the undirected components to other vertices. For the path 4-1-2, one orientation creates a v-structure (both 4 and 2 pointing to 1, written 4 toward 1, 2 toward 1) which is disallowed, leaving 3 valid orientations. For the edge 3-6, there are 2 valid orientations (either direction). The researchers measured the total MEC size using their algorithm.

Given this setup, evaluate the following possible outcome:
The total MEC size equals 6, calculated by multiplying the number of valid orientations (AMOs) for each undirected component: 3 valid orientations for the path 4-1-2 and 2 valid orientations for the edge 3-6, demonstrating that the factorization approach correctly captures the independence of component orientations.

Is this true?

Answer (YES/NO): YES